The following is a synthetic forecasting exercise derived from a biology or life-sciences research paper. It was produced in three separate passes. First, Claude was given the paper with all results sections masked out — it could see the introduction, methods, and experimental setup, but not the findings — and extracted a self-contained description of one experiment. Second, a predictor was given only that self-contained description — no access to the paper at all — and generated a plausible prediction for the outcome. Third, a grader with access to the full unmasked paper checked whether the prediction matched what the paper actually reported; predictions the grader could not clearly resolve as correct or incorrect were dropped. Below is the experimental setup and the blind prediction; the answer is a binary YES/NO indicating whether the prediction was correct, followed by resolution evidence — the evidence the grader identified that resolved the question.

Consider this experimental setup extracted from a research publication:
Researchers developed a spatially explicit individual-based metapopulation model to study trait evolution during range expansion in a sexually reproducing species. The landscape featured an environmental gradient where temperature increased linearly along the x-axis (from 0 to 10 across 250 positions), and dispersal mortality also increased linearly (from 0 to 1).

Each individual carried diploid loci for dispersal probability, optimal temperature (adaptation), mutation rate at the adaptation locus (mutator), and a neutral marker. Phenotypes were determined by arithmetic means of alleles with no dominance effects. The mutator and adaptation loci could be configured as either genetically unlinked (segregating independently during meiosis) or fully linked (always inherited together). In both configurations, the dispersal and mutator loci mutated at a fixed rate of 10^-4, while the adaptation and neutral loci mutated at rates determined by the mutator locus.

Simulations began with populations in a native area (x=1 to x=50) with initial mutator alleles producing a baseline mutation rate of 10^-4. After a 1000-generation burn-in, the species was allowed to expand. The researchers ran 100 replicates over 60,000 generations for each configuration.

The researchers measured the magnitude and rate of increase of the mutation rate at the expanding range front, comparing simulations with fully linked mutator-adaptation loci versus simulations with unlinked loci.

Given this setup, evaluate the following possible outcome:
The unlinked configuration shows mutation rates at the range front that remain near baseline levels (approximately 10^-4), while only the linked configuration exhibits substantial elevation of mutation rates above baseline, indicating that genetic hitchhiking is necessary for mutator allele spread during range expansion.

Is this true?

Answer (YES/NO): NO